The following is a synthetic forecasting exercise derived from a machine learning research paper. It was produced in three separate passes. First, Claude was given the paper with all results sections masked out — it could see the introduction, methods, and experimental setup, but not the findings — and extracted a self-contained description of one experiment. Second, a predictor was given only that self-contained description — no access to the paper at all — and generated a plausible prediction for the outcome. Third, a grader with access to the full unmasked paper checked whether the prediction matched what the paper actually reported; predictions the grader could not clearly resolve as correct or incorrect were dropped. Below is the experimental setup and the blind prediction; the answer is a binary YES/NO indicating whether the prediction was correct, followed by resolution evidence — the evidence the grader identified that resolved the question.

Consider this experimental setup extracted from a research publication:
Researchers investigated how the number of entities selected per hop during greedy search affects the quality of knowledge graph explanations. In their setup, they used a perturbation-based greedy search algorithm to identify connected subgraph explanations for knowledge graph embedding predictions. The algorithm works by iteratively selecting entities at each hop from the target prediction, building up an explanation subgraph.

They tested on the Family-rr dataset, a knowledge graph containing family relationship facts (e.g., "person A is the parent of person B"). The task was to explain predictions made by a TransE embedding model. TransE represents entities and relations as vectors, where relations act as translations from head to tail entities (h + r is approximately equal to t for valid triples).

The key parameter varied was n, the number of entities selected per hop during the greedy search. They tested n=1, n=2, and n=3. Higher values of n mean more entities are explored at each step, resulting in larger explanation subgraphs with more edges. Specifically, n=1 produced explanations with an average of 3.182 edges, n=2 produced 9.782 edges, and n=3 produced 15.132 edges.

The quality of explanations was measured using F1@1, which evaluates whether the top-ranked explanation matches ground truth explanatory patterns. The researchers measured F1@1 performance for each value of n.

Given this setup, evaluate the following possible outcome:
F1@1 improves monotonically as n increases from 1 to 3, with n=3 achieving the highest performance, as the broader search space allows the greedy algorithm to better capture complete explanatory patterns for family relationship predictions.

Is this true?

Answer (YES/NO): NO